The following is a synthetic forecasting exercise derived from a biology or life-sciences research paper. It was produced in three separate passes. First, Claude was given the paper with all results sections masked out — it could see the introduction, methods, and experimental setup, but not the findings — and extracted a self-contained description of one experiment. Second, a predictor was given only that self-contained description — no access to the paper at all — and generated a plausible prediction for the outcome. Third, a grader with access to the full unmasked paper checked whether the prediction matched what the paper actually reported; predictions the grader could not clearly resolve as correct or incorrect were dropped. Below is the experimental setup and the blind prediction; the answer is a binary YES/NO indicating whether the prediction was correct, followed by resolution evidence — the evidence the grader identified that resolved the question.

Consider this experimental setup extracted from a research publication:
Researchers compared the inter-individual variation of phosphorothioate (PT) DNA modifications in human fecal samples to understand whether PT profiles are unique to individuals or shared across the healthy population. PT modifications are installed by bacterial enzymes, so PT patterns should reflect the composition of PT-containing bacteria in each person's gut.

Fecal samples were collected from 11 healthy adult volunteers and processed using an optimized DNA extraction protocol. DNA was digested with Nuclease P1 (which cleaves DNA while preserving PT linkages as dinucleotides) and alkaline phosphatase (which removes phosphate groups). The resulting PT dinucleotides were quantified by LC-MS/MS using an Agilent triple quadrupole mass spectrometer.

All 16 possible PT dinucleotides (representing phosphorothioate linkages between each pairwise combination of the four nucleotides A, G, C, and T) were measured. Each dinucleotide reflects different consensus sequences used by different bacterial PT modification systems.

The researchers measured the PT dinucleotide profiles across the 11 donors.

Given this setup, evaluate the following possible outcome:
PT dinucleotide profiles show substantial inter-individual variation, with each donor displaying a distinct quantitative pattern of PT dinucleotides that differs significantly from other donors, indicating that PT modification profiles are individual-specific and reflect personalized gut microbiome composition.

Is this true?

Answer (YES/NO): YES